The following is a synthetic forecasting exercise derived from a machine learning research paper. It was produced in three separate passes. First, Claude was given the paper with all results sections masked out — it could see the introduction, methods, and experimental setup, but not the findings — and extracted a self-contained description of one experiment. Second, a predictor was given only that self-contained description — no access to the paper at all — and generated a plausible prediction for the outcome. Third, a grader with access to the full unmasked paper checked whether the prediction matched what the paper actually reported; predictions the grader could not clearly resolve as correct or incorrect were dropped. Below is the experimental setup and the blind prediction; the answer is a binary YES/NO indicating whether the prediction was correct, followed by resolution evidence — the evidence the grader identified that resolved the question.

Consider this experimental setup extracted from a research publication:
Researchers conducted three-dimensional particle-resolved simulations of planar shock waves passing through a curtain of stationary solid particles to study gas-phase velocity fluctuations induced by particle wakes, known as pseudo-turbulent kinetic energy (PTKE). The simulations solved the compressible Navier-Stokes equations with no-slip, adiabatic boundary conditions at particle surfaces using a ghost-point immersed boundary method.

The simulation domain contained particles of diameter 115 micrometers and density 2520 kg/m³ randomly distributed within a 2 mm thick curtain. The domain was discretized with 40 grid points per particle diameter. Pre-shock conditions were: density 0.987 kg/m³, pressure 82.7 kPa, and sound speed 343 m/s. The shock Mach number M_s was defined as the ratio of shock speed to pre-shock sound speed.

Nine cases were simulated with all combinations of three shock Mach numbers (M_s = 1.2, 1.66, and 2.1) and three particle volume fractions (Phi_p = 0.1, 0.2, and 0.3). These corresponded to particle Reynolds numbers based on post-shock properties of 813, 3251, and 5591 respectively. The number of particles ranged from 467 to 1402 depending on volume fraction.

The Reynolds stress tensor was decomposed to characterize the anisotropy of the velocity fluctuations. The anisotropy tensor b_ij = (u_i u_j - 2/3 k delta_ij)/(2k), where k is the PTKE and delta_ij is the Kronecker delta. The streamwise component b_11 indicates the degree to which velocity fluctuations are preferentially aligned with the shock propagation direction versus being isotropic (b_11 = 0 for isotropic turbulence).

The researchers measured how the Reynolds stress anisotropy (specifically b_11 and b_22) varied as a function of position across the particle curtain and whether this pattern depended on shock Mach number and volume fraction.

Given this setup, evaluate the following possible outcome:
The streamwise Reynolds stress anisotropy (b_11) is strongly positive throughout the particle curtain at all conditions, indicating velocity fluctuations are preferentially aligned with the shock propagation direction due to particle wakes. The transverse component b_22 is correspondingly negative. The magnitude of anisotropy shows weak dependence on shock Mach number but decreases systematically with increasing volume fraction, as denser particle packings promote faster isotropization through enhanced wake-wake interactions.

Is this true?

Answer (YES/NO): NO